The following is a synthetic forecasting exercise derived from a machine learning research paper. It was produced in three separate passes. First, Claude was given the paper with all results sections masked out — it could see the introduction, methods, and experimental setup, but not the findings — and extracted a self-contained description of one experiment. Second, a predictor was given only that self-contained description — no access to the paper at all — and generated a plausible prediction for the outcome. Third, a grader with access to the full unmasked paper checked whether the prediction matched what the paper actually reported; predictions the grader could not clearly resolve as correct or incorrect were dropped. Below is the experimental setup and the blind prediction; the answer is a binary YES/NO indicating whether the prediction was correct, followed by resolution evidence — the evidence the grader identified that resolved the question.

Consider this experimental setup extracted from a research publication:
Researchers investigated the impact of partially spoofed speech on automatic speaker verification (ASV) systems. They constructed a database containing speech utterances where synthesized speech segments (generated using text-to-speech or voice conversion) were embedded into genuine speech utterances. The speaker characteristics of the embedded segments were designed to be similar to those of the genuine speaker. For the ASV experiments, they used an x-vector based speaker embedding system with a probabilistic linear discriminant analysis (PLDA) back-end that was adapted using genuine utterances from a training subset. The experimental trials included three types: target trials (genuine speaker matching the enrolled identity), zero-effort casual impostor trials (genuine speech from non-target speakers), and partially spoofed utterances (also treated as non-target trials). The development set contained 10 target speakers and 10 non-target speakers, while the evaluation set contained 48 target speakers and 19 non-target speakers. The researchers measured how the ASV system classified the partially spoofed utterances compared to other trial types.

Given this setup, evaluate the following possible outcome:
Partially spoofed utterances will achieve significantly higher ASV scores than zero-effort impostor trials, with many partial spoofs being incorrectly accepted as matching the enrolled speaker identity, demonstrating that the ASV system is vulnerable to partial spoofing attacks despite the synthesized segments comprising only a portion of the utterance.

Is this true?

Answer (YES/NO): YES